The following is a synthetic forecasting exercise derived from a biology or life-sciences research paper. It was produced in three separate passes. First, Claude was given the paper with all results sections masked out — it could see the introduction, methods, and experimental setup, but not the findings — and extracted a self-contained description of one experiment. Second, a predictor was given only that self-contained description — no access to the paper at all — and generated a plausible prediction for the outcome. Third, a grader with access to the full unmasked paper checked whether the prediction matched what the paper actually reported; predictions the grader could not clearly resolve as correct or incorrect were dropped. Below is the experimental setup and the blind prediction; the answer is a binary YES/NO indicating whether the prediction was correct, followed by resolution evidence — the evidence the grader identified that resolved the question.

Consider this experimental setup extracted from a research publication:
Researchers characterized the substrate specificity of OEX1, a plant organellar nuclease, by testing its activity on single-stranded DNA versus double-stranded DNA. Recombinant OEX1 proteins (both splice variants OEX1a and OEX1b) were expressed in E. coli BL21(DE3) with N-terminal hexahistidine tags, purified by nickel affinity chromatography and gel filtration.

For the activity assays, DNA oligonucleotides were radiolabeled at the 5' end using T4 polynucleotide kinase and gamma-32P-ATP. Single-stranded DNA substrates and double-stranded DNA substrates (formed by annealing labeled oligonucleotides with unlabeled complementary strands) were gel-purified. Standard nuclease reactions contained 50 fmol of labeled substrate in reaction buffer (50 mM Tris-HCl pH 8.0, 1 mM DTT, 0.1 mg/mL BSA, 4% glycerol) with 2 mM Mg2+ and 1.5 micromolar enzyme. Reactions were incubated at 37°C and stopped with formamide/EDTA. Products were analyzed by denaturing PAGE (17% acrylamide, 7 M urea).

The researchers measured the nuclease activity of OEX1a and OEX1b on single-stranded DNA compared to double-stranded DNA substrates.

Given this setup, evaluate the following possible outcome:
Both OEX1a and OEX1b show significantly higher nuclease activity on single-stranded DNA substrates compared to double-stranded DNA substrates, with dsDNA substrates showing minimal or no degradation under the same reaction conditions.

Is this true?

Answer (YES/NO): NO